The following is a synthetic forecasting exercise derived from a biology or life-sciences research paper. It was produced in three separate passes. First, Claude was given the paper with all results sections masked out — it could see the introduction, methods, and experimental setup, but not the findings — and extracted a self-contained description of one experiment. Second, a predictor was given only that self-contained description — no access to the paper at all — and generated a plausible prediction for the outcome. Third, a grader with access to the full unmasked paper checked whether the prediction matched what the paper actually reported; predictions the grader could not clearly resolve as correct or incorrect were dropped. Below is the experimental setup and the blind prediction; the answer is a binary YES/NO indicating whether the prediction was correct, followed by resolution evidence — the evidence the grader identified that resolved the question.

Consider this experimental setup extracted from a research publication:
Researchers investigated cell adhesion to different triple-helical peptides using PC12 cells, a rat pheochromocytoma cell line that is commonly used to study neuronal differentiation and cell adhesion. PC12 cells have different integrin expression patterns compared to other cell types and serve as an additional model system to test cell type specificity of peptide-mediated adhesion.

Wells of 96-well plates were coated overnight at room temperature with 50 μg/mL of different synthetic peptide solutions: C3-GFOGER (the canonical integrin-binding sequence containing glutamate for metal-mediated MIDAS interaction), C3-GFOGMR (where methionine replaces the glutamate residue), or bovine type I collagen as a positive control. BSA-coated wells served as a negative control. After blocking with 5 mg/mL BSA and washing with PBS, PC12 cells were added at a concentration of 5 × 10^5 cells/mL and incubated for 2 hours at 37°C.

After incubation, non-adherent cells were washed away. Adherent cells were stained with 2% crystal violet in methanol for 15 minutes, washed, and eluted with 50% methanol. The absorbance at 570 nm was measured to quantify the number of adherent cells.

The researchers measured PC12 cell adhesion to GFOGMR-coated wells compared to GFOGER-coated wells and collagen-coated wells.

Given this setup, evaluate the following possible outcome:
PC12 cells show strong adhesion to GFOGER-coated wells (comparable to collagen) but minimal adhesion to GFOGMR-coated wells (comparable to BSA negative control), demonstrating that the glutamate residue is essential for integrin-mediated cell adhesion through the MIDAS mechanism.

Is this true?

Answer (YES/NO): YES